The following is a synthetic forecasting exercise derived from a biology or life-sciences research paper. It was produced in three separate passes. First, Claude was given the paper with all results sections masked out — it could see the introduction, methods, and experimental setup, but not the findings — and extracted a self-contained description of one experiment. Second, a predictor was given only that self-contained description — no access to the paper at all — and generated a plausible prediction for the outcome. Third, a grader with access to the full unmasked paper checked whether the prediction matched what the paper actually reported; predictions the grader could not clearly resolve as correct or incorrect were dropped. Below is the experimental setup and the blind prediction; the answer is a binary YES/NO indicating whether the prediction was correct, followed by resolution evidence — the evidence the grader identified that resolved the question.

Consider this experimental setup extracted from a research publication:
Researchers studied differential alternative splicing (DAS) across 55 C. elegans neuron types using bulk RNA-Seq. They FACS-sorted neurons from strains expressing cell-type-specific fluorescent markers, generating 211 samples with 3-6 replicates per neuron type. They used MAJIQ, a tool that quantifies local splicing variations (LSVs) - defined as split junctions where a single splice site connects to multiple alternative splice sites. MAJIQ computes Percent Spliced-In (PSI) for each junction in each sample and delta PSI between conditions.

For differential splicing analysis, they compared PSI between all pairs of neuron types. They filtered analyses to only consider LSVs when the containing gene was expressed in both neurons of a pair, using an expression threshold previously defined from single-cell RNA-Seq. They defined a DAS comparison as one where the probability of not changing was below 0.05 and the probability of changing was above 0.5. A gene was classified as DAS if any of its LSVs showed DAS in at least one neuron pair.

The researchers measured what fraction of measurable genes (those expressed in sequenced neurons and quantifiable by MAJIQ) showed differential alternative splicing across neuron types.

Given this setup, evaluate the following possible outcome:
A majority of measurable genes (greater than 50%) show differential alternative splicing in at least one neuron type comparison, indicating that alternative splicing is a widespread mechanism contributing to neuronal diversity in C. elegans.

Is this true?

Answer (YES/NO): YES